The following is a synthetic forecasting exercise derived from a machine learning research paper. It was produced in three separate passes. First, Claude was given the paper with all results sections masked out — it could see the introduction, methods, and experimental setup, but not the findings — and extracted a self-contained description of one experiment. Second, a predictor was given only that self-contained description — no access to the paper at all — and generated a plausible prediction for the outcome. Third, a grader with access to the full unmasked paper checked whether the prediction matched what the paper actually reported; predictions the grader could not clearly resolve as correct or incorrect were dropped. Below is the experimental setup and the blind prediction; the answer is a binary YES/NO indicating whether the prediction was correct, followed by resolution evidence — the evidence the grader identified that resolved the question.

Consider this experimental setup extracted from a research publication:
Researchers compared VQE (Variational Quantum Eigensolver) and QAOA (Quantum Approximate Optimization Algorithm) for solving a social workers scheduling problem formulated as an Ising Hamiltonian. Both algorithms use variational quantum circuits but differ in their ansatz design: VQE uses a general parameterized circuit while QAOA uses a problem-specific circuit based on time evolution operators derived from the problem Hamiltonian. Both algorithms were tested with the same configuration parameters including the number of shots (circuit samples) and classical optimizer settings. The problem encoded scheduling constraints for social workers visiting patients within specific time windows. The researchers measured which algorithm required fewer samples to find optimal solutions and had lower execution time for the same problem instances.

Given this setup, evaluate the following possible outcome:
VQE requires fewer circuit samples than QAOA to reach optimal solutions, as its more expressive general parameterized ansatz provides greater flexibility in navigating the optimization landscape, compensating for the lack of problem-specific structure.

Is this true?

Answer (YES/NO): NO